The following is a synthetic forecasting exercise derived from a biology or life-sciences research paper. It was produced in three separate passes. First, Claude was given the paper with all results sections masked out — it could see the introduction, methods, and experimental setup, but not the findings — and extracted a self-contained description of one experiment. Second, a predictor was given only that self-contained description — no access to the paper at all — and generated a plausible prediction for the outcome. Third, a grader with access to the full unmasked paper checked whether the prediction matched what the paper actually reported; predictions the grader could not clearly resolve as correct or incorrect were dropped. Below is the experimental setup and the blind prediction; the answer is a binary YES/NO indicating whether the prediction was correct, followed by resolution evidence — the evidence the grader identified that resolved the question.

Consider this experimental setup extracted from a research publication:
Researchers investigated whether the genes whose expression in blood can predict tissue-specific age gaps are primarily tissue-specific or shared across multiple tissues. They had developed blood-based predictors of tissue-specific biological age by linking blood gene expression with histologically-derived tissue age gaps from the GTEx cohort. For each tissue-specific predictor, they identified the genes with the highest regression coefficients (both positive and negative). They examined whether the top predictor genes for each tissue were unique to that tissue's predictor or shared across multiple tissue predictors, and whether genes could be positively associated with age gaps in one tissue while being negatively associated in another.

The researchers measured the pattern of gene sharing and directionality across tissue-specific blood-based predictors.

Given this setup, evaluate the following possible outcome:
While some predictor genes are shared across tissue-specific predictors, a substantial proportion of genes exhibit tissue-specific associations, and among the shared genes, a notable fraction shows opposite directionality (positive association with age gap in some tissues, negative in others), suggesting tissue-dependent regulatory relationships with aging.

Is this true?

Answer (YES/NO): YES